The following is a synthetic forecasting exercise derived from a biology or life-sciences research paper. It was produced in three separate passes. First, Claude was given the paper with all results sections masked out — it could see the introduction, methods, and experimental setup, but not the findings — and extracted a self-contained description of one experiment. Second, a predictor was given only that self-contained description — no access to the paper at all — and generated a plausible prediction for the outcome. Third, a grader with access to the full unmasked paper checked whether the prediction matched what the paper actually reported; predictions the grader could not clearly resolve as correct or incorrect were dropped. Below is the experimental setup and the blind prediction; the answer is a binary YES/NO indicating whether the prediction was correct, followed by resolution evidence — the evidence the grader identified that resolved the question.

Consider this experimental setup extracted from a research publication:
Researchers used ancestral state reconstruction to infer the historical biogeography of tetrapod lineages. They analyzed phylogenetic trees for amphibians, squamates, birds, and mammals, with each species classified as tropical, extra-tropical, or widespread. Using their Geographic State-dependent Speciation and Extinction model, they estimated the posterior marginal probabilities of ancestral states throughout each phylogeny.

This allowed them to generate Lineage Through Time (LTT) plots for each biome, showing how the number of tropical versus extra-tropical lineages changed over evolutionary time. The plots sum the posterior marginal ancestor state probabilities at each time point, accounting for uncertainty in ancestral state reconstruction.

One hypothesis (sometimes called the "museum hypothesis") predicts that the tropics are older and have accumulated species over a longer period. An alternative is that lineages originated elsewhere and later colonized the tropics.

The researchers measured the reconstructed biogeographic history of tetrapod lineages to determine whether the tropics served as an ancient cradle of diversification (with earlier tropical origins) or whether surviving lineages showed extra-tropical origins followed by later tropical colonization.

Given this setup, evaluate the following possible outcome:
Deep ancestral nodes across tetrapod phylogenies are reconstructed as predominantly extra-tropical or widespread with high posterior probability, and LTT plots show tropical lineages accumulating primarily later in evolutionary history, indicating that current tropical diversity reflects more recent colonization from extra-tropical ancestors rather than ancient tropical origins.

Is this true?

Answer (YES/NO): YES